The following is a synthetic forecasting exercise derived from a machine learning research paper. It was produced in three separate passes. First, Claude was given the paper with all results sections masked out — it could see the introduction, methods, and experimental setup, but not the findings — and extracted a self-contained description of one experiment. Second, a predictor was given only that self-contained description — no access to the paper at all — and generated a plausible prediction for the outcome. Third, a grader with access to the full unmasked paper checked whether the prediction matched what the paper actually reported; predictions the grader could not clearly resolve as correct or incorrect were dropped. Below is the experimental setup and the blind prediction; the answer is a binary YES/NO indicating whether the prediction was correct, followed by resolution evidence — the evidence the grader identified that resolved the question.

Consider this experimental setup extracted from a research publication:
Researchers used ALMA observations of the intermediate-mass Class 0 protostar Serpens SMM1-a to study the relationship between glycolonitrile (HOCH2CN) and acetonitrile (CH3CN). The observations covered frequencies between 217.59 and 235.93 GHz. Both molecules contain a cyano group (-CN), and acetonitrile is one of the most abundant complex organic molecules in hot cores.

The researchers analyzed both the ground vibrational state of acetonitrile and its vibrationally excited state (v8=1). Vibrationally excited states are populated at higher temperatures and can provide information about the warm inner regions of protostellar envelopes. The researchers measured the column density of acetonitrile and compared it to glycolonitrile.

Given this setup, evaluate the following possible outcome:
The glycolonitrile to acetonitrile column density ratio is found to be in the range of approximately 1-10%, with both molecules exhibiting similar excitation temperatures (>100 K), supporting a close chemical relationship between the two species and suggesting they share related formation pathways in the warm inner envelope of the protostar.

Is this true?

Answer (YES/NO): NO